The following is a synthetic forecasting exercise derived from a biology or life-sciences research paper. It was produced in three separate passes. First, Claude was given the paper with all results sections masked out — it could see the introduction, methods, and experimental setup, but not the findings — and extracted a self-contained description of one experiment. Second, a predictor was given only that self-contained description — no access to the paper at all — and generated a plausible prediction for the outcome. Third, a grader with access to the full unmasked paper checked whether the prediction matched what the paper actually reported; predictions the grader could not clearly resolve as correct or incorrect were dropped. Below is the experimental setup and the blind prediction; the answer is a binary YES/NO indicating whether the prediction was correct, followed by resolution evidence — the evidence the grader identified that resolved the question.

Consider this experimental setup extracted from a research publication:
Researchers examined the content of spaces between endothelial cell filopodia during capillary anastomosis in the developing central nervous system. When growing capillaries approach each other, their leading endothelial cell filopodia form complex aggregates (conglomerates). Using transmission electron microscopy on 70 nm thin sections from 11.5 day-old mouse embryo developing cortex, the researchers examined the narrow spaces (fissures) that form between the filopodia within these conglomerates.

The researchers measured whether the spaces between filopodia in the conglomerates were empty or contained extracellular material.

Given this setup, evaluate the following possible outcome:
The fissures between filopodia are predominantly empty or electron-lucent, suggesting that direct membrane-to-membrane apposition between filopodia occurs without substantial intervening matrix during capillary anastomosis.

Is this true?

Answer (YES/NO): NO